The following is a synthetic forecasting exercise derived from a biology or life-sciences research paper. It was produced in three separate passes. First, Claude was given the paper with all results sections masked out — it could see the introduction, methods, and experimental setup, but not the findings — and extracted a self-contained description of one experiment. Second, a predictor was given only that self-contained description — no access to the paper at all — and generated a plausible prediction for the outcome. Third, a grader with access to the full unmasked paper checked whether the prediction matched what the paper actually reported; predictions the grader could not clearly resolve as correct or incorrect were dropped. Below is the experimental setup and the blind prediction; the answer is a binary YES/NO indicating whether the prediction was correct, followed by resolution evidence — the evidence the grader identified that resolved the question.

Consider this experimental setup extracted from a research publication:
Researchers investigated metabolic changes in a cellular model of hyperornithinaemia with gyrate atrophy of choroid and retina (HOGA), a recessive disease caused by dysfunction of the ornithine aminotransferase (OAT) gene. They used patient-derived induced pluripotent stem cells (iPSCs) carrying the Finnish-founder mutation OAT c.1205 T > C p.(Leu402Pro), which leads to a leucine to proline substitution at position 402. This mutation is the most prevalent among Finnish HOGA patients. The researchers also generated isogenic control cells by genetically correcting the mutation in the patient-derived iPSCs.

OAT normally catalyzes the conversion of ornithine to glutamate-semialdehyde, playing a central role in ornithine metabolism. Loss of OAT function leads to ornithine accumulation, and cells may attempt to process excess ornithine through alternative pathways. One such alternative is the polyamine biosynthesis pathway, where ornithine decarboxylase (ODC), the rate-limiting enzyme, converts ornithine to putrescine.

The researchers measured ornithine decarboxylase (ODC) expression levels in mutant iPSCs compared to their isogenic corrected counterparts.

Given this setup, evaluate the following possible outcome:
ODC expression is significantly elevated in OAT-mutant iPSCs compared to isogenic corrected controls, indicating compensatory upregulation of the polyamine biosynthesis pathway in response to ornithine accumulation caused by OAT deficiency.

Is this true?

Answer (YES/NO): YES